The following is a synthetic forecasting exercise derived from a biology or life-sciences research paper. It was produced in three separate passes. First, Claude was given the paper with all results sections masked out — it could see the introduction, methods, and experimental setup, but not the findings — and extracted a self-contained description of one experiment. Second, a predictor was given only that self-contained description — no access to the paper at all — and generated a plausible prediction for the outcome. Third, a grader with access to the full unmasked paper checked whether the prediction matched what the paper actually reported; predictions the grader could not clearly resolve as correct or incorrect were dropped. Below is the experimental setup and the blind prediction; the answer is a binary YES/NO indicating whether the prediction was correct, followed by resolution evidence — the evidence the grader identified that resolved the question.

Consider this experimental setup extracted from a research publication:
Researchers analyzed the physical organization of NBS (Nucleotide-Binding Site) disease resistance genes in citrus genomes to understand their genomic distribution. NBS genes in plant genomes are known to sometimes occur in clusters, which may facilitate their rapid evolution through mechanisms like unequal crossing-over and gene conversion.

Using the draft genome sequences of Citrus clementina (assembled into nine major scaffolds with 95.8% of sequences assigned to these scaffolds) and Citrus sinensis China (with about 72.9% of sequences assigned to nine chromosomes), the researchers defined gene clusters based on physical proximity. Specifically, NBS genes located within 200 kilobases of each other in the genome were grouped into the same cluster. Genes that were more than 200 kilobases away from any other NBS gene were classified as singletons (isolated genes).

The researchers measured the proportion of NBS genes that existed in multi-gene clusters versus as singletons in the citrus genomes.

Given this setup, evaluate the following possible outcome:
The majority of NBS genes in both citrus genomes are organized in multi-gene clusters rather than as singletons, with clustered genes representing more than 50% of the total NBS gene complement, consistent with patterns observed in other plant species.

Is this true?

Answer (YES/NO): YES